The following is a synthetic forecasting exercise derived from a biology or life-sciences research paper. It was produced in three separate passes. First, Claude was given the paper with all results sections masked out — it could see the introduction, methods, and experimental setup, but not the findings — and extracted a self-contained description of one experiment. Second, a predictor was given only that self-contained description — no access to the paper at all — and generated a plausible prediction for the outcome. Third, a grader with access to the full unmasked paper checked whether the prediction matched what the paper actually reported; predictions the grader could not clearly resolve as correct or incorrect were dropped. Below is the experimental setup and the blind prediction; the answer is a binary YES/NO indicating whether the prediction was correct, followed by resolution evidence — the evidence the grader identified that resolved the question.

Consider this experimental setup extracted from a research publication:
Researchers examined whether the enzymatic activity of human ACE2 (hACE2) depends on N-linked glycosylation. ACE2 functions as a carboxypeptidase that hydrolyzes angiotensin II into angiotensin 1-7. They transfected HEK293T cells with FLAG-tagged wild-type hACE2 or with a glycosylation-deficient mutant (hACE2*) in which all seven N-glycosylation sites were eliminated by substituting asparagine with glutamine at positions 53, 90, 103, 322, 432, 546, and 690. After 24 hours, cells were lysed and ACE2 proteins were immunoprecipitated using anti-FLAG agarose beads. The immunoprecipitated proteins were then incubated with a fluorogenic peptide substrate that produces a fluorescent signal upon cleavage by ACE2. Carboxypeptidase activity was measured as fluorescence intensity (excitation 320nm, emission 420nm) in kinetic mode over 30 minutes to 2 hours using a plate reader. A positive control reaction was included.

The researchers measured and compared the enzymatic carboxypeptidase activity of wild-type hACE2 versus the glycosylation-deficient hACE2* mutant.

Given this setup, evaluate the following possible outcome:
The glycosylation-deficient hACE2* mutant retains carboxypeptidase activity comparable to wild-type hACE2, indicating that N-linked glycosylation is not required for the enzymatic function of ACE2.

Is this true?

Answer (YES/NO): YES